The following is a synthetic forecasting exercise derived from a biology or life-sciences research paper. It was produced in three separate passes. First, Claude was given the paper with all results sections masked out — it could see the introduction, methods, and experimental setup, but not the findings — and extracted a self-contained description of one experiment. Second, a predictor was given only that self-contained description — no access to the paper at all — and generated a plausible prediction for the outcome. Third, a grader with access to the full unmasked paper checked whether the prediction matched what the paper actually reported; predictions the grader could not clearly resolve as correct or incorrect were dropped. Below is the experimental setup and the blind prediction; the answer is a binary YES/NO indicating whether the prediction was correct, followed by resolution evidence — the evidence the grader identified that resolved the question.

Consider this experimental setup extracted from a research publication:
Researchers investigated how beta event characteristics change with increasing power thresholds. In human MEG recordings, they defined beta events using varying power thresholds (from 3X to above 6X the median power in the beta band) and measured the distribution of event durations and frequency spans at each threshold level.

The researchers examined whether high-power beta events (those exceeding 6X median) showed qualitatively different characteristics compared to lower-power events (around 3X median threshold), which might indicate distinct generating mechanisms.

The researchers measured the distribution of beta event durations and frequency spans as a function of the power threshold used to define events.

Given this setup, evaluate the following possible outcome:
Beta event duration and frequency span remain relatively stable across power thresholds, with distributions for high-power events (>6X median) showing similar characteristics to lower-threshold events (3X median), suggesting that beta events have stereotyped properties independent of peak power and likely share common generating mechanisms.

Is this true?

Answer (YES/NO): NO